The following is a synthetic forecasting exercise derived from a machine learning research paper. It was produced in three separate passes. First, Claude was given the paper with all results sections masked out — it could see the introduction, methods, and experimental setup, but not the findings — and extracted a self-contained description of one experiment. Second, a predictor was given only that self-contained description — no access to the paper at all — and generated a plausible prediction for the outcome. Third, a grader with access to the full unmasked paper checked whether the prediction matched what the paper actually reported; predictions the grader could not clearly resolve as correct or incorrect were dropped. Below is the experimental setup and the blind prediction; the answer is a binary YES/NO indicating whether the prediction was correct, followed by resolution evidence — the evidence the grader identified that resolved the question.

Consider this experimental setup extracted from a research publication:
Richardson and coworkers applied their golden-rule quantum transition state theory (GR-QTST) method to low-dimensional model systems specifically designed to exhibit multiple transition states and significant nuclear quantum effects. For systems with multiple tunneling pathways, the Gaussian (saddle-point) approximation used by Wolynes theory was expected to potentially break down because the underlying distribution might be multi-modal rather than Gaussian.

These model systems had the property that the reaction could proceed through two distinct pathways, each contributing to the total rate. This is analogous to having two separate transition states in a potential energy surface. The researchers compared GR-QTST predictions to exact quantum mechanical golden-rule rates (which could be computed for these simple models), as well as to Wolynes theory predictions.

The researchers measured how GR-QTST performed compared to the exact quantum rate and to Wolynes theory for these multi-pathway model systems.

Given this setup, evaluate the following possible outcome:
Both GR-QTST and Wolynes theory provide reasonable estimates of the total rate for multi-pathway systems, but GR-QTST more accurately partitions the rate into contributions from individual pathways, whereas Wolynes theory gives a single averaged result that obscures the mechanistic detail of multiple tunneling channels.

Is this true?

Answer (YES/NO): NO